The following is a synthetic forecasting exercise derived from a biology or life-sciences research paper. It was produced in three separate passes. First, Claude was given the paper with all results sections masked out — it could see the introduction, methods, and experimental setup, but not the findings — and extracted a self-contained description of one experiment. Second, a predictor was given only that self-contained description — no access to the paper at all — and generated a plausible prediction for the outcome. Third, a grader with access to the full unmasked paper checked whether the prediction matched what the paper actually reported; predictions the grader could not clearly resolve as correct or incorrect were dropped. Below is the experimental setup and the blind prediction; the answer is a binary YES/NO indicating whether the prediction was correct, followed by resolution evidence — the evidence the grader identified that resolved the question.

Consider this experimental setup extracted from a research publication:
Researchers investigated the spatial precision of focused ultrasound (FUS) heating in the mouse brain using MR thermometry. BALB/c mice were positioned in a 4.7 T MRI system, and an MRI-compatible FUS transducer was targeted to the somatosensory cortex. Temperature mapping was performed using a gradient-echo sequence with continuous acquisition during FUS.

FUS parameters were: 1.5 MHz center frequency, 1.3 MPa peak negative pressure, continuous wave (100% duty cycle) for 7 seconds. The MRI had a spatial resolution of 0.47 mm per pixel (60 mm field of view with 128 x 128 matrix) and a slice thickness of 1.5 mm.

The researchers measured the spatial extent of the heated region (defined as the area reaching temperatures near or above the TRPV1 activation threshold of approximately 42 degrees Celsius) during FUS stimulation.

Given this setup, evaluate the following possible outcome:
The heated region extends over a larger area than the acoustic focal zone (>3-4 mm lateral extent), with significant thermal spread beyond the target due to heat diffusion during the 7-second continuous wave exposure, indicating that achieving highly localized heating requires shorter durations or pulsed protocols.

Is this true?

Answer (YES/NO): NO